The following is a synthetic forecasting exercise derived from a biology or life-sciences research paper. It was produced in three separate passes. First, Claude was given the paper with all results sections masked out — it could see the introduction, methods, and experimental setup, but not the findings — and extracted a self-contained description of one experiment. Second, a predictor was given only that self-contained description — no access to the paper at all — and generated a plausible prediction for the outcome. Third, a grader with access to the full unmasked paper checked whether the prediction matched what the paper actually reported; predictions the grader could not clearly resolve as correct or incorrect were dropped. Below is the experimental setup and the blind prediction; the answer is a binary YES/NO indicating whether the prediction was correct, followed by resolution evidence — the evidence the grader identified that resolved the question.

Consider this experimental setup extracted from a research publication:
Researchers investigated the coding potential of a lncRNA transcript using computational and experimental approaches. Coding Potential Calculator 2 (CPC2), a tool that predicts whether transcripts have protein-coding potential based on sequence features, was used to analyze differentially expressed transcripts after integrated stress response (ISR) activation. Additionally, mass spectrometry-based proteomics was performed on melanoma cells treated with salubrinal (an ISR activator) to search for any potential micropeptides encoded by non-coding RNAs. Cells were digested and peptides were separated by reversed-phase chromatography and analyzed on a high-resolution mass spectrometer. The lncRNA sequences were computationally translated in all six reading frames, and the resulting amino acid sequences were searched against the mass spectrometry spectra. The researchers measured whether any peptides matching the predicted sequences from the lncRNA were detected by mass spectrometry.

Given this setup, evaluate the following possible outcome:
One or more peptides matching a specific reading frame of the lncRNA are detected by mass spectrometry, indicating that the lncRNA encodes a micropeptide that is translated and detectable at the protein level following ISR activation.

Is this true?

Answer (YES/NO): NO